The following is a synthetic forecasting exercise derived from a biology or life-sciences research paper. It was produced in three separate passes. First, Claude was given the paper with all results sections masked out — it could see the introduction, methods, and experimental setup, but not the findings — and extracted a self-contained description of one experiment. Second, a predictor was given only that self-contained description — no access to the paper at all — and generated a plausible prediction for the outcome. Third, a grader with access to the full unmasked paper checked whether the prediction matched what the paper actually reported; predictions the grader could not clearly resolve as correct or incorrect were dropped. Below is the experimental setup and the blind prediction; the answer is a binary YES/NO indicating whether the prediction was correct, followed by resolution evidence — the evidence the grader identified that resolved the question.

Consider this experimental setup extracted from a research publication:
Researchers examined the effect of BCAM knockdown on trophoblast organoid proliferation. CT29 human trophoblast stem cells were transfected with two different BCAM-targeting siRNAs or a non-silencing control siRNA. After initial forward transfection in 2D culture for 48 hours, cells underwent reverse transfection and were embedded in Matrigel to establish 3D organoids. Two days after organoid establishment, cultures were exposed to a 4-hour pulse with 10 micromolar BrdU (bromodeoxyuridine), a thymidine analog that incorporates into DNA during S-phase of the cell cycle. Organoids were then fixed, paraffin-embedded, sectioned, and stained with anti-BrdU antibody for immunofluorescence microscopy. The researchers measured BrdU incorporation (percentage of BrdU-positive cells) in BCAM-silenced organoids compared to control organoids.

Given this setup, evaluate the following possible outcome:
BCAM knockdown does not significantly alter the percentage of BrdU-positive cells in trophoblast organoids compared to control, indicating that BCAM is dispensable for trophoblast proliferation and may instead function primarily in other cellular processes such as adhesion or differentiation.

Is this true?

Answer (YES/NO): NO